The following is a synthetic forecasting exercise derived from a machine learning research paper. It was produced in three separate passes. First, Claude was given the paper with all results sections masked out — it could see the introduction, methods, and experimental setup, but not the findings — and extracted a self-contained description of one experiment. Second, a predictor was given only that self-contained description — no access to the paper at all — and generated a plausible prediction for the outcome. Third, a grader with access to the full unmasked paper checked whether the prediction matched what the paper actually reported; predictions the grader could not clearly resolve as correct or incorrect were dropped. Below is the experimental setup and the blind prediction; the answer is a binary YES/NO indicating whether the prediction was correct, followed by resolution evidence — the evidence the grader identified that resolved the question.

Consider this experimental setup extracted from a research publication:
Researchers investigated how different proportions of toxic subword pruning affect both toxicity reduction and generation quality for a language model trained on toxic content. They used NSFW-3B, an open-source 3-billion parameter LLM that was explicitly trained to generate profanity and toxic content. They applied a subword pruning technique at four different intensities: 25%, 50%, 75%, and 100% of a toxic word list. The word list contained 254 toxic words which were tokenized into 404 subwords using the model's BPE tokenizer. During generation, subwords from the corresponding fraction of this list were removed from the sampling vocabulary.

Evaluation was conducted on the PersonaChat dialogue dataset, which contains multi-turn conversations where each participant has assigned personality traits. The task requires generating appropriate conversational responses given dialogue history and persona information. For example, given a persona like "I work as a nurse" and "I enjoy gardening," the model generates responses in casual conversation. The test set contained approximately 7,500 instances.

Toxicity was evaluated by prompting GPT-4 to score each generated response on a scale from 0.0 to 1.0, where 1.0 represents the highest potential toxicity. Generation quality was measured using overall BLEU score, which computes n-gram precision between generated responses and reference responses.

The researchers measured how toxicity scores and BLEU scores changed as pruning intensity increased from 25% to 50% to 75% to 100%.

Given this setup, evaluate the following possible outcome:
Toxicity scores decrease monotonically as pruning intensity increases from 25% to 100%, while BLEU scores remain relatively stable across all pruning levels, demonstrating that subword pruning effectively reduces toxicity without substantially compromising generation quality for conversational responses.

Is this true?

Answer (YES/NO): NO